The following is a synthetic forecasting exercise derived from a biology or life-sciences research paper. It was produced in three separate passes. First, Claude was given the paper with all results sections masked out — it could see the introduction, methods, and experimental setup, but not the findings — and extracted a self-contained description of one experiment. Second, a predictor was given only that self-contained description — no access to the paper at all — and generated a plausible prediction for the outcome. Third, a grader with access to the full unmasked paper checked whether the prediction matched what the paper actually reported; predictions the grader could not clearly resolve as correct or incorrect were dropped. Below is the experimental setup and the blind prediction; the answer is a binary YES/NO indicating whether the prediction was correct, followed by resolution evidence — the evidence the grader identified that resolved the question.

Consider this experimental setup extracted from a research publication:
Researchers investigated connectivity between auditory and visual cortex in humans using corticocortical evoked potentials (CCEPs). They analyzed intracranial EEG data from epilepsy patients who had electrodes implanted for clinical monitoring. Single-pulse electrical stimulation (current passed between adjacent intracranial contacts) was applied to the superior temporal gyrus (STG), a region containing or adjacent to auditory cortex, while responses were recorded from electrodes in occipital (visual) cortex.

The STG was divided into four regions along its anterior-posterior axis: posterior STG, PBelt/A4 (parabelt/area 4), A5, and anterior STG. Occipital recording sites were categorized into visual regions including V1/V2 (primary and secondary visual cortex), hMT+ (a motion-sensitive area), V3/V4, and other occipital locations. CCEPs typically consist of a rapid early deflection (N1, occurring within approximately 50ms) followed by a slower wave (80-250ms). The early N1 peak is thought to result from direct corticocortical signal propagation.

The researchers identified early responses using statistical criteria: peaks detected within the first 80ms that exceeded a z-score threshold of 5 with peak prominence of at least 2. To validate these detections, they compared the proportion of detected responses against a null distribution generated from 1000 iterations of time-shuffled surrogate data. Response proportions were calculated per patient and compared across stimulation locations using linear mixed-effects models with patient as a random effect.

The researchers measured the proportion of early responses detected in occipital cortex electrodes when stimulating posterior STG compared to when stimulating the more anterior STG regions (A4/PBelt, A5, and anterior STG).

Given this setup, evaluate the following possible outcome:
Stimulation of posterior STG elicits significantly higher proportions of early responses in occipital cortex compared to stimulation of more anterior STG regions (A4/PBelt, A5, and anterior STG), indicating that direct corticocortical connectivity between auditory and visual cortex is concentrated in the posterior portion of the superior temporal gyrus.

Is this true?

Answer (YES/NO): NO